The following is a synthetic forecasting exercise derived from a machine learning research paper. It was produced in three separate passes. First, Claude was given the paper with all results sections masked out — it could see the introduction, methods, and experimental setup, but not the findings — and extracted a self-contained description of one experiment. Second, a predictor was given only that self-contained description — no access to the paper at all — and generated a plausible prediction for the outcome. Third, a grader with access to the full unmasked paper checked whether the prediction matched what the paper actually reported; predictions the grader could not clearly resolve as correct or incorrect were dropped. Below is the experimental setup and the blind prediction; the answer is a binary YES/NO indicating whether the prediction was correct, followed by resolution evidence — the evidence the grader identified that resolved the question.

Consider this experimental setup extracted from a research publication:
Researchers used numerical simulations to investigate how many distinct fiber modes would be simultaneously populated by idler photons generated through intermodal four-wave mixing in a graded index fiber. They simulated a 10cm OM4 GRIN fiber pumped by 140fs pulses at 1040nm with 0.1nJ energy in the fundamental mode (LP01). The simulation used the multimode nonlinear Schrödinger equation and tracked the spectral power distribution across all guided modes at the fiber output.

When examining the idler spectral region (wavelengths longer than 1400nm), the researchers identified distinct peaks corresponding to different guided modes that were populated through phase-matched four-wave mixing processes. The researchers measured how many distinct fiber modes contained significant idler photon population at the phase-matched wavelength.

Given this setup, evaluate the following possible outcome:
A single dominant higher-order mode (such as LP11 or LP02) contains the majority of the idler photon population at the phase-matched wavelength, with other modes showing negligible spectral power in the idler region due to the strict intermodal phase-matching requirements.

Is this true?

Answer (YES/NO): NO